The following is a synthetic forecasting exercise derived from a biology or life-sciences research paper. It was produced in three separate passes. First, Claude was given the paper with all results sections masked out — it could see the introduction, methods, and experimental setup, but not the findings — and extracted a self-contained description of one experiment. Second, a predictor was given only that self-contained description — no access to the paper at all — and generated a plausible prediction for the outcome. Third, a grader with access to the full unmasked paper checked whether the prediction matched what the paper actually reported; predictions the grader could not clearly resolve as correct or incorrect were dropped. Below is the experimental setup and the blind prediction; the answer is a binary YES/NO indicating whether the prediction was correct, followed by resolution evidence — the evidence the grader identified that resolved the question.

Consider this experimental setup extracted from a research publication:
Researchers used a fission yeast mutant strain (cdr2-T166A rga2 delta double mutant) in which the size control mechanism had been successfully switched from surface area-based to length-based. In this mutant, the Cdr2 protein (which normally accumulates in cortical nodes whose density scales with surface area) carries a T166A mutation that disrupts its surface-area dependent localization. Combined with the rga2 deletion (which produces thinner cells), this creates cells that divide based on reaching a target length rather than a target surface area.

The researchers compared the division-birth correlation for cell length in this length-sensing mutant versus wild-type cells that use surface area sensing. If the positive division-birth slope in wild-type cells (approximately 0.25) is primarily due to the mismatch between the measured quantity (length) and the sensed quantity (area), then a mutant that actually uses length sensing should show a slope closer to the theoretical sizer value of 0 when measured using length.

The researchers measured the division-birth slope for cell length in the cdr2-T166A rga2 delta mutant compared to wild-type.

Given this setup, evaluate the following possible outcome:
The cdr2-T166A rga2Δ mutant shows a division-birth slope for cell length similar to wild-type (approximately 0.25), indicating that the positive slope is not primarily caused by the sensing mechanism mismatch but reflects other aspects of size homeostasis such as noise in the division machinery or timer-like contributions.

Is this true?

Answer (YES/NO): NO